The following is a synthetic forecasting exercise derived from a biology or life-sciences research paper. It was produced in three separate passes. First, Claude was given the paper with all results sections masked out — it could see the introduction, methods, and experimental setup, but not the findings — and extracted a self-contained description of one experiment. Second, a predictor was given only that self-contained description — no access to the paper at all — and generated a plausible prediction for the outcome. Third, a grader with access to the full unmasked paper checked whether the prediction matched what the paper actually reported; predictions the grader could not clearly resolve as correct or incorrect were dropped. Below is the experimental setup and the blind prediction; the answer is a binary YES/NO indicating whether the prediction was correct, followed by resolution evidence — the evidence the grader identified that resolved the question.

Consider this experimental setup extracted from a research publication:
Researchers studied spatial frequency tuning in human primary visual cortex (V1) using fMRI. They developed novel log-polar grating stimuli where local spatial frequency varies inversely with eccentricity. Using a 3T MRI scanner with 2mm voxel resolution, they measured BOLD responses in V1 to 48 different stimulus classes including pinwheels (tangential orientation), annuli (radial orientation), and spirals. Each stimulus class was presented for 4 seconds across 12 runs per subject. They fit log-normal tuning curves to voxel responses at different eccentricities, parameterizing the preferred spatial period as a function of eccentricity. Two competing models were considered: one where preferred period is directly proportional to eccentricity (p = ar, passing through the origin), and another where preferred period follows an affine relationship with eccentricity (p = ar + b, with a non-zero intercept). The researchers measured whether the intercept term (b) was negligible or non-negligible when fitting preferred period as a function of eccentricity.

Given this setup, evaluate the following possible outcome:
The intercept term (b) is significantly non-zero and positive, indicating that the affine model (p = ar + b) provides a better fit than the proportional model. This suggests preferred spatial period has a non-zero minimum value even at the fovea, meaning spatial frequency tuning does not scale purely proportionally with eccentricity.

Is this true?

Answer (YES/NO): YES